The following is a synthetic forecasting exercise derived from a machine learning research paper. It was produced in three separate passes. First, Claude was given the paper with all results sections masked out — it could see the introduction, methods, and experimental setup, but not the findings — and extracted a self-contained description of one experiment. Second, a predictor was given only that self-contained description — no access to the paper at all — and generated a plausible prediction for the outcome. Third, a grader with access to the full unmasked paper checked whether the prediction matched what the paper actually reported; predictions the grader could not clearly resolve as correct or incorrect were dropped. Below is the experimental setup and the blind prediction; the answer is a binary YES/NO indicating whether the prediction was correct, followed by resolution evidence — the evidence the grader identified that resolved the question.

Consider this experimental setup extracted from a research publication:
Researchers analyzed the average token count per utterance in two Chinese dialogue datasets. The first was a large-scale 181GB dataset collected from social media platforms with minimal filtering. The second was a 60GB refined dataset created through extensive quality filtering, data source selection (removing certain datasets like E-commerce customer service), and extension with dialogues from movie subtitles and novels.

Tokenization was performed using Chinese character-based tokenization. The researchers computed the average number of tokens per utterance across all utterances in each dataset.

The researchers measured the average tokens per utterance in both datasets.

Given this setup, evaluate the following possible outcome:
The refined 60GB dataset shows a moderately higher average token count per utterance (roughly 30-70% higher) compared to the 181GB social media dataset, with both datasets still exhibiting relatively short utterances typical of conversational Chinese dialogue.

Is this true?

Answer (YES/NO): NO